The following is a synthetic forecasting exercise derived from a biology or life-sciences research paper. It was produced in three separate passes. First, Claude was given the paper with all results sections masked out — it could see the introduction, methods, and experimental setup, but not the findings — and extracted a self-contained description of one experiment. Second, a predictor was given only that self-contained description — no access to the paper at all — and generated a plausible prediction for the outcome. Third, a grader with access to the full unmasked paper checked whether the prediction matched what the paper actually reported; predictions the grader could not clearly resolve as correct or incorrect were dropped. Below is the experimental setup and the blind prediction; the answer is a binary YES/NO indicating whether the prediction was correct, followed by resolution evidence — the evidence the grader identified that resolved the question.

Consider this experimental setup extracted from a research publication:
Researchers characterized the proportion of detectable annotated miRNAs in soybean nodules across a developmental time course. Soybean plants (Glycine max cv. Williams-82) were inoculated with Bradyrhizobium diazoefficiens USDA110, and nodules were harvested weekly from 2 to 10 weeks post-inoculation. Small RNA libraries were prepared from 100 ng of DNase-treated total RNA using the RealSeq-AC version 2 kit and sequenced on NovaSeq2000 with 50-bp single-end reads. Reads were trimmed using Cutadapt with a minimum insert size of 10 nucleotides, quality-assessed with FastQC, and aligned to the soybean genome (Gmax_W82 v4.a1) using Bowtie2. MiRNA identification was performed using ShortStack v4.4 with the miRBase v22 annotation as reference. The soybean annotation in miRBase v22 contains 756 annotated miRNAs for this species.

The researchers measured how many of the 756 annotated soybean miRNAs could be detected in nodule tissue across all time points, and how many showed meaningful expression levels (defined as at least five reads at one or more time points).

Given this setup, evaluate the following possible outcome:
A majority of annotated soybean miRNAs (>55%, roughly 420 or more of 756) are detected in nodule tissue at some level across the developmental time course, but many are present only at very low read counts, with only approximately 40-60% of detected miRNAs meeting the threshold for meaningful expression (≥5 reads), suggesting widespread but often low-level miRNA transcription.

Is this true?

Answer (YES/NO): NO